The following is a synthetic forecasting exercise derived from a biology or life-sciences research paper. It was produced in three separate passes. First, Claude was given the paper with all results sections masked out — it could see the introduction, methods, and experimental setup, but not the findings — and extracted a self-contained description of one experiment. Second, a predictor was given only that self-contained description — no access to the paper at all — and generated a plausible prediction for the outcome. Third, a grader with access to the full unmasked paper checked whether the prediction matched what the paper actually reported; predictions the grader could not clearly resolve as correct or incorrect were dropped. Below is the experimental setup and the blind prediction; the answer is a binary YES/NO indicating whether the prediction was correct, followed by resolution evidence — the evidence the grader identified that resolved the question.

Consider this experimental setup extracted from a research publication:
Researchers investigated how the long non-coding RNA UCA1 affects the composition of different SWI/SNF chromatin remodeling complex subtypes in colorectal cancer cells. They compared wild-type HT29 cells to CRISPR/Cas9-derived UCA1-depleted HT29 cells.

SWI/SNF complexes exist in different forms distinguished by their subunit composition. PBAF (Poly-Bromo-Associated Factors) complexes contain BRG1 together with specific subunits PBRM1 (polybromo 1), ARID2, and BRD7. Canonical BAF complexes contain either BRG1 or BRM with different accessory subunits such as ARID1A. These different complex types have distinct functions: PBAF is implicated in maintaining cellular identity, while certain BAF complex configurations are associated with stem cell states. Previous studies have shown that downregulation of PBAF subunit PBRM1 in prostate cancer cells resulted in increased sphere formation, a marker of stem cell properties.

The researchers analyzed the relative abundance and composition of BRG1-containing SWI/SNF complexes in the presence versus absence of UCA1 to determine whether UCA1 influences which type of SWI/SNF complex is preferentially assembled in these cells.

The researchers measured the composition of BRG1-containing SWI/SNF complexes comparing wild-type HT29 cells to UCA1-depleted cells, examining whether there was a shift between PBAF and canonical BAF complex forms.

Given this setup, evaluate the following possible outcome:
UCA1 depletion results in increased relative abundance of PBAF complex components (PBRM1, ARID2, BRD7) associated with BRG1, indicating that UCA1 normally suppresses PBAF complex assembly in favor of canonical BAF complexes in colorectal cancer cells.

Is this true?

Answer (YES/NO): NO